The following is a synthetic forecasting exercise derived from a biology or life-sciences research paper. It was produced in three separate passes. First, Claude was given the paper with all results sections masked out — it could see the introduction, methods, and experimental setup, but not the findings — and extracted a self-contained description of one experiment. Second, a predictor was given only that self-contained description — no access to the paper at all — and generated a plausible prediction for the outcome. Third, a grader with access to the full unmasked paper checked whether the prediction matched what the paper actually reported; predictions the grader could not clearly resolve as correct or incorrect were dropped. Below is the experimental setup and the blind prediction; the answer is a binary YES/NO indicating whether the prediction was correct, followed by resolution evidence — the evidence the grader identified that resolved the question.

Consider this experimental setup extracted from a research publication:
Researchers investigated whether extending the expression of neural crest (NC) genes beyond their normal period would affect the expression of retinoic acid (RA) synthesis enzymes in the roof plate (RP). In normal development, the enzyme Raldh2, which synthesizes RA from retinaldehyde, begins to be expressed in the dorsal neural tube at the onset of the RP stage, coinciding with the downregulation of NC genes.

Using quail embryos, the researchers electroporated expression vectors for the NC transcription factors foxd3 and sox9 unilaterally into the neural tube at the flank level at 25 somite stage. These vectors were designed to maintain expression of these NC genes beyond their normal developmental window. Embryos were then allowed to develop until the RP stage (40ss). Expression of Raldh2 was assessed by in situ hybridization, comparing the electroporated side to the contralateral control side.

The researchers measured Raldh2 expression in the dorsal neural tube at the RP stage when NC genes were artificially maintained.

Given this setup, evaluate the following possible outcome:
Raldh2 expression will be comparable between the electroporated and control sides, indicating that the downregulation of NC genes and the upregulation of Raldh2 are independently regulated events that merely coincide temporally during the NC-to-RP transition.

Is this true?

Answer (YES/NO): NO